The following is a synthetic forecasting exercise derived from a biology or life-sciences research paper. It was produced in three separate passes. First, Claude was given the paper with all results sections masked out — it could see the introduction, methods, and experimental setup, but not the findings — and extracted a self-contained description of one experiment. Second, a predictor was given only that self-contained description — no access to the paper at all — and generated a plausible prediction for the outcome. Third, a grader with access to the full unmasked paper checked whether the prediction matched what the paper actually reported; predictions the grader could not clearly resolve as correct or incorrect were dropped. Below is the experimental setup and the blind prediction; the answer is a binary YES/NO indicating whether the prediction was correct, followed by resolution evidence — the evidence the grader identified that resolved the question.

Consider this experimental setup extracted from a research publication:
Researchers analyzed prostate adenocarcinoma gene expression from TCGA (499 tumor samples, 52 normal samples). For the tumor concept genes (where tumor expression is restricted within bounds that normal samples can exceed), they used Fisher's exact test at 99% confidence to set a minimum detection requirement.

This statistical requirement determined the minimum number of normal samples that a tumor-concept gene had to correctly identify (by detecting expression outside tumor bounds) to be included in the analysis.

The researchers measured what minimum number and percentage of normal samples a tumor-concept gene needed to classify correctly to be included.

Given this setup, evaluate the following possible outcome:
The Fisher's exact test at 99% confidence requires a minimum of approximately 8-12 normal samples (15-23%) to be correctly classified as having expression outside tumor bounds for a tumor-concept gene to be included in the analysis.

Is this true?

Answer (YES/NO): NO